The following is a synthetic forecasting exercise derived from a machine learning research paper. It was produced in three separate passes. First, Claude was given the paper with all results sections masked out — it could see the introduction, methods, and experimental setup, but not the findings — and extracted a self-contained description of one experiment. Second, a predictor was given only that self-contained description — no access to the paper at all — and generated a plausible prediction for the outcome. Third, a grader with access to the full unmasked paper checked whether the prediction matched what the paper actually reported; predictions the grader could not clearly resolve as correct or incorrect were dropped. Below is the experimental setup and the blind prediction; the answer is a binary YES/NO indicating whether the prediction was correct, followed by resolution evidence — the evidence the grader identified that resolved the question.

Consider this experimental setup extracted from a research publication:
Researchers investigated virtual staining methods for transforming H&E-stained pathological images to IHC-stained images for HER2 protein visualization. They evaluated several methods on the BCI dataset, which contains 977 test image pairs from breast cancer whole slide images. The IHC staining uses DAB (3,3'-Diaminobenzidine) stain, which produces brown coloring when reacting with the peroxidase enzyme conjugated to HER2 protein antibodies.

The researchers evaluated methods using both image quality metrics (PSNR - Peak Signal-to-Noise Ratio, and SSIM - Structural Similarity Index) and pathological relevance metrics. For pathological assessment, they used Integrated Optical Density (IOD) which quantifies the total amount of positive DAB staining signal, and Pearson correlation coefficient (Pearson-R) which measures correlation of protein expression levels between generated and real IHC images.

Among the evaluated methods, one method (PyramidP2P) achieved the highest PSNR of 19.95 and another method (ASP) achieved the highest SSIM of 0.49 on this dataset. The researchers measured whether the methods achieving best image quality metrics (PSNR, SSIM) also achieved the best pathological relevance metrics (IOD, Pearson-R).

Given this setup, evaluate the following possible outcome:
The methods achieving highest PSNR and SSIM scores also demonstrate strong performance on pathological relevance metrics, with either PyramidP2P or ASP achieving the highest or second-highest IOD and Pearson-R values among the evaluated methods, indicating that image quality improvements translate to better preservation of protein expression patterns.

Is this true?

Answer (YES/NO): NO